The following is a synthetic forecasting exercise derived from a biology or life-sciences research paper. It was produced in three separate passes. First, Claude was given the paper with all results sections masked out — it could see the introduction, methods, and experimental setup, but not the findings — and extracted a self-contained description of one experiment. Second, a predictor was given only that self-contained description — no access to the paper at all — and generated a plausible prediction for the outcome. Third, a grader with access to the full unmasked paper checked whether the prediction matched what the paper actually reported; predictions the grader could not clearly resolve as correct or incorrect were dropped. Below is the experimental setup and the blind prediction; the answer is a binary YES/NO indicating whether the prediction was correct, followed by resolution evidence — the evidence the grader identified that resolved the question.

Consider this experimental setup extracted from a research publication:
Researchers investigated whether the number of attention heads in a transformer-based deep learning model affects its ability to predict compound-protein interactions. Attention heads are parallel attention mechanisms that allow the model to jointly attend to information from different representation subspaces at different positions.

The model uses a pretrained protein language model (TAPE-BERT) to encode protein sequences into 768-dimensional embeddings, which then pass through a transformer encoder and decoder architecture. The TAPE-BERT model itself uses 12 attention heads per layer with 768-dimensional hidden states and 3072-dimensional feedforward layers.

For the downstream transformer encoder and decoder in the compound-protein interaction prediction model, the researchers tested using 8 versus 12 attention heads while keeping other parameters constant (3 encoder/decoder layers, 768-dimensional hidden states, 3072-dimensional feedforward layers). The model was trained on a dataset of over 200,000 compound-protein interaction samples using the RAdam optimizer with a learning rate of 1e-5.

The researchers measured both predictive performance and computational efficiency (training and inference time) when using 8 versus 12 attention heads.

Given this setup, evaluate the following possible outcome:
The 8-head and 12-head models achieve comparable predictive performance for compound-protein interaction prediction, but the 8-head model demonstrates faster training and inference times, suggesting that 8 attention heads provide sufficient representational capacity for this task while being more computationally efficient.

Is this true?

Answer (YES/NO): YES